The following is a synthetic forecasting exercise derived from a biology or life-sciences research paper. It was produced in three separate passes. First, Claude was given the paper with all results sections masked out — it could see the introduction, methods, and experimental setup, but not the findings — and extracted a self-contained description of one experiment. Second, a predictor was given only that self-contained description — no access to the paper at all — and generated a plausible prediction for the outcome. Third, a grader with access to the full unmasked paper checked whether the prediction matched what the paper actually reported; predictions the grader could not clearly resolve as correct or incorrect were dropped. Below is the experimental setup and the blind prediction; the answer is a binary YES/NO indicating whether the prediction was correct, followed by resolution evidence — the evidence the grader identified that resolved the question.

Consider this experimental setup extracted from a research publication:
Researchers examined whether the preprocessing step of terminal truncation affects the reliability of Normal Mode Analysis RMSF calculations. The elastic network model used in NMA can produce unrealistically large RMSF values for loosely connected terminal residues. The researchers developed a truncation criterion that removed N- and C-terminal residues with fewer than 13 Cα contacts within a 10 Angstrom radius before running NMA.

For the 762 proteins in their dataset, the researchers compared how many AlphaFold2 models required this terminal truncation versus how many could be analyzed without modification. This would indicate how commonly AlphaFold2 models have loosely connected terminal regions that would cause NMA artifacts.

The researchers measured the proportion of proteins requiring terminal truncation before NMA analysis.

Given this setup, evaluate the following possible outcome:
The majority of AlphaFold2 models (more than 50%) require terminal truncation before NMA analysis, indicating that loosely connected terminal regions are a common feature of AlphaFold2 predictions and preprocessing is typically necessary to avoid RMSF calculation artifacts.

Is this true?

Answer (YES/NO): YES